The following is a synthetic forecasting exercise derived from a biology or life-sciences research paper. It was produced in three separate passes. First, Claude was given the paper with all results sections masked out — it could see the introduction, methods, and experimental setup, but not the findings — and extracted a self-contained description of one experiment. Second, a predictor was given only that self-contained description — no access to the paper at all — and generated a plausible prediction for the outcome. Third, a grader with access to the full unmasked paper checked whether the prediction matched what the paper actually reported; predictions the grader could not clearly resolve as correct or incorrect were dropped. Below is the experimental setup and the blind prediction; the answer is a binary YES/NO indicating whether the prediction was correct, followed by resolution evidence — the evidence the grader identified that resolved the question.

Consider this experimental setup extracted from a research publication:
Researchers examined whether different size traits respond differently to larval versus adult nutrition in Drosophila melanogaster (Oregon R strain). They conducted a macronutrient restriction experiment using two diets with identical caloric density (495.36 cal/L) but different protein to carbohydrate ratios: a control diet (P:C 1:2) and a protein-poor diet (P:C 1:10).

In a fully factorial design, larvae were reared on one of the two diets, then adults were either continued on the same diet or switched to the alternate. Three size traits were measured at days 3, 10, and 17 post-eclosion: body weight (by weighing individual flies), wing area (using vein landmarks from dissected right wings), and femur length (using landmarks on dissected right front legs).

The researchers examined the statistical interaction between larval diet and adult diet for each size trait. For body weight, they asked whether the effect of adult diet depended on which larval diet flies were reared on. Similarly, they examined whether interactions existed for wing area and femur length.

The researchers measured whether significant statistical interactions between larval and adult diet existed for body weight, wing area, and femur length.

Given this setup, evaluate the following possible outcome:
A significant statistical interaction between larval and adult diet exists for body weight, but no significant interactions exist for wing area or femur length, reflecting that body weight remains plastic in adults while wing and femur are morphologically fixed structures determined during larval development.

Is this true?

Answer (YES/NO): NO